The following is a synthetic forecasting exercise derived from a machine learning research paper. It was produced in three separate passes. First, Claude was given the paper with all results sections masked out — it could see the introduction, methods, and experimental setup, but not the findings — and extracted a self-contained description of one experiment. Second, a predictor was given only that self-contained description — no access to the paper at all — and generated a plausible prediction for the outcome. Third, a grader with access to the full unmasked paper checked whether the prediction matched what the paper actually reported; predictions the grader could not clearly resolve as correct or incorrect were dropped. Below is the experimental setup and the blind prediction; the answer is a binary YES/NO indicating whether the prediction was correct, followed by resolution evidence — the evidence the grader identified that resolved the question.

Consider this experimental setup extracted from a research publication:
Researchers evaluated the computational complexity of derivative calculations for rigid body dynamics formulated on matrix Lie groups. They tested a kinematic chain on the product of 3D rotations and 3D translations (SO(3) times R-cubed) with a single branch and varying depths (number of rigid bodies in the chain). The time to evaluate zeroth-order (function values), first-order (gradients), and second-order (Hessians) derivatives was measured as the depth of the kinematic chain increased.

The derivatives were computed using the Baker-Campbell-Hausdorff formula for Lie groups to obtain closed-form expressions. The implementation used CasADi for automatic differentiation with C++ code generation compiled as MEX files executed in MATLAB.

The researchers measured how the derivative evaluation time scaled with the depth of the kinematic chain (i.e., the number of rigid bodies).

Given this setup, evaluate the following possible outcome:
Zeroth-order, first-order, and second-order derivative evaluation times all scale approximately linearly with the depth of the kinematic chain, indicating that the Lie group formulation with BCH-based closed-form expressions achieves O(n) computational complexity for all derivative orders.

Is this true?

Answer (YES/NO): YES